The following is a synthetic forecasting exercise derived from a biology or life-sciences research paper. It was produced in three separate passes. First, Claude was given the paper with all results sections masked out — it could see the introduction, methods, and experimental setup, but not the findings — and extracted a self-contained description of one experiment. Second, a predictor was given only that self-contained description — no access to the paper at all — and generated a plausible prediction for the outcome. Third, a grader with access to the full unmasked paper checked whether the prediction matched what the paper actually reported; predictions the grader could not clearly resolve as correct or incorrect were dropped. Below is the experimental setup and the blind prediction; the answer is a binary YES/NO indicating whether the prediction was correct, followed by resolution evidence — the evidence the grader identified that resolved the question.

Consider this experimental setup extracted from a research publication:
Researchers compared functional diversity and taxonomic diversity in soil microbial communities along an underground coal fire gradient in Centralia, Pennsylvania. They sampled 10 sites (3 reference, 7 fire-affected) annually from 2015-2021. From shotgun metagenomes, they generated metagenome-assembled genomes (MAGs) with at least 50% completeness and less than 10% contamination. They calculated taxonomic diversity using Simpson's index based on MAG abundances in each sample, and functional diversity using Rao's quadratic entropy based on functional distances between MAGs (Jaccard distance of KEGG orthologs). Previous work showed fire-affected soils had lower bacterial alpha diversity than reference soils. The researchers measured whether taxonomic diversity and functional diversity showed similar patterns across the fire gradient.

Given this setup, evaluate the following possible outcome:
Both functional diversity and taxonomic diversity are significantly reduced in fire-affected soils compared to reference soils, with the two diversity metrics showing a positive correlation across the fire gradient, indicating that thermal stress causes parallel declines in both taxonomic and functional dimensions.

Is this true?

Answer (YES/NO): YES